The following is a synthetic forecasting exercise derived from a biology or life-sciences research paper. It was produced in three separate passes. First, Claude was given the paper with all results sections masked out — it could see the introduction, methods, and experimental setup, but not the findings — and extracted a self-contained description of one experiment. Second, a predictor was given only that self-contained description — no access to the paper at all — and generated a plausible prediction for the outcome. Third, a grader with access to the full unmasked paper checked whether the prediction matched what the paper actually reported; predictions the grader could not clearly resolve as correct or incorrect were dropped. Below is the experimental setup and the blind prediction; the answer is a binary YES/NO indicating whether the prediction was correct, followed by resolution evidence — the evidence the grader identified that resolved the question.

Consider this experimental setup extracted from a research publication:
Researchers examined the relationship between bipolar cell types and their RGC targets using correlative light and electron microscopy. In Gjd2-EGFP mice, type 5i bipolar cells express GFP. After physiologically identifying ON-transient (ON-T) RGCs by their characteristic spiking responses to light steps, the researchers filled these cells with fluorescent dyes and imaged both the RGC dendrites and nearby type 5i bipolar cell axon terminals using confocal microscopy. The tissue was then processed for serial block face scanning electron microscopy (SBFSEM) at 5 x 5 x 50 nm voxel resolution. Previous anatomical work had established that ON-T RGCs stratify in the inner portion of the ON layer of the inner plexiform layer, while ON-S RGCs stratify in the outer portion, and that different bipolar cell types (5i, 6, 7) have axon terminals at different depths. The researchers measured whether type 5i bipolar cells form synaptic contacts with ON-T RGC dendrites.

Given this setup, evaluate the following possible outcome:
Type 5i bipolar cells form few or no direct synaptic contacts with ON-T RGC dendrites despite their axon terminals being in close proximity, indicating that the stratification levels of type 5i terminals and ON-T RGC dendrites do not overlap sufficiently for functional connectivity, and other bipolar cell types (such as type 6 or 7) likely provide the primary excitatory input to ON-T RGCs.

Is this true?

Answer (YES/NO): NO